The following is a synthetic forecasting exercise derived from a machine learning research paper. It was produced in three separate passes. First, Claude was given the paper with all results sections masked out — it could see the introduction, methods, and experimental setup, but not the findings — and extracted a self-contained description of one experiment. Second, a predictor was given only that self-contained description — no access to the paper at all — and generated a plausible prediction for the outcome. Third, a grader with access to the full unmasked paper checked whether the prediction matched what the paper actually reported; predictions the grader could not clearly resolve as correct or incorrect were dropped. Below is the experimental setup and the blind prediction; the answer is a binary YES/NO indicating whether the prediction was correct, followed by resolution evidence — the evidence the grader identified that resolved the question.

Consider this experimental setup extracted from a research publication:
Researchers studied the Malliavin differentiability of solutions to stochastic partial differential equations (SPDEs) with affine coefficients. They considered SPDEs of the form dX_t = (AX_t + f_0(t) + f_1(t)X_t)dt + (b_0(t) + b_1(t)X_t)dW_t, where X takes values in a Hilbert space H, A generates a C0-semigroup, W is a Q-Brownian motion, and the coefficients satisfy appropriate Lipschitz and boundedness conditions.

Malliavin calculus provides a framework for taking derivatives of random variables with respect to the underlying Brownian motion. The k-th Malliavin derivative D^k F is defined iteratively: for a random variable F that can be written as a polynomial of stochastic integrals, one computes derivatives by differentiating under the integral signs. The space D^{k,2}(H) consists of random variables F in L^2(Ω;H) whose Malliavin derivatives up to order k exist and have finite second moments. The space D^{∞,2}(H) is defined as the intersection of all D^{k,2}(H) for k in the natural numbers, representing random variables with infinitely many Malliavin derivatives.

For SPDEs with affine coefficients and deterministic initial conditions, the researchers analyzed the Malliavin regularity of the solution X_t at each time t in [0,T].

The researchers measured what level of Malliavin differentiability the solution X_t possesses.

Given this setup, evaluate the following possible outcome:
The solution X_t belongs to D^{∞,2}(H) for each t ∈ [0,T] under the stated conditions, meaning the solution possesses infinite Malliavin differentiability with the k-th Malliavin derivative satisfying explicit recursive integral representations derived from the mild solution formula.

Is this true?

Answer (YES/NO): YES